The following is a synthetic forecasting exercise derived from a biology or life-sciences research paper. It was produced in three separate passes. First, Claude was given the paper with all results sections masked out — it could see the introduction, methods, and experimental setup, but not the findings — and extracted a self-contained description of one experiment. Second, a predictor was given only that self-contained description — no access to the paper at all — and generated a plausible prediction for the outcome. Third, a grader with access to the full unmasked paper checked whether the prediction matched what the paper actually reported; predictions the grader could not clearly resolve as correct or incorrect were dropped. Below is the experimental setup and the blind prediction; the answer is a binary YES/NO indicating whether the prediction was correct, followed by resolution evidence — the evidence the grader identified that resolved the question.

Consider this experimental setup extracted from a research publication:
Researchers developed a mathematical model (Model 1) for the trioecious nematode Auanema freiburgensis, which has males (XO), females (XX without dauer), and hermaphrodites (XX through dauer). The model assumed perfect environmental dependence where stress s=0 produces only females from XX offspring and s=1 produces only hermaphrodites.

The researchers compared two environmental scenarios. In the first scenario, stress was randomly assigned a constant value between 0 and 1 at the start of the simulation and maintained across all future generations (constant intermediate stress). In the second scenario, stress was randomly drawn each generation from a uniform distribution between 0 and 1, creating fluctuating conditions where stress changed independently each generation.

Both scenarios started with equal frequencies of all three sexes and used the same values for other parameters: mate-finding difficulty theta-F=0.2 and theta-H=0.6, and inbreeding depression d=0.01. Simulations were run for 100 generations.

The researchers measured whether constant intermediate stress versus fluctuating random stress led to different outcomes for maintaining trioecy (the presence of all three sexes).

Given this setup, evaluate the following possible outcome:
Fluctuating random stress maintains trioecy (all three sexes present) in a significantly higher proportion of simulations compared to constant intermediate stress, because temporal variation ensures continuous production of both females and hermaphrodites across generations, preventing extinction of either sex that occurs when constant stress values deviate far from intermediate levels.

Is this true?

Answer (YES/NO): NO